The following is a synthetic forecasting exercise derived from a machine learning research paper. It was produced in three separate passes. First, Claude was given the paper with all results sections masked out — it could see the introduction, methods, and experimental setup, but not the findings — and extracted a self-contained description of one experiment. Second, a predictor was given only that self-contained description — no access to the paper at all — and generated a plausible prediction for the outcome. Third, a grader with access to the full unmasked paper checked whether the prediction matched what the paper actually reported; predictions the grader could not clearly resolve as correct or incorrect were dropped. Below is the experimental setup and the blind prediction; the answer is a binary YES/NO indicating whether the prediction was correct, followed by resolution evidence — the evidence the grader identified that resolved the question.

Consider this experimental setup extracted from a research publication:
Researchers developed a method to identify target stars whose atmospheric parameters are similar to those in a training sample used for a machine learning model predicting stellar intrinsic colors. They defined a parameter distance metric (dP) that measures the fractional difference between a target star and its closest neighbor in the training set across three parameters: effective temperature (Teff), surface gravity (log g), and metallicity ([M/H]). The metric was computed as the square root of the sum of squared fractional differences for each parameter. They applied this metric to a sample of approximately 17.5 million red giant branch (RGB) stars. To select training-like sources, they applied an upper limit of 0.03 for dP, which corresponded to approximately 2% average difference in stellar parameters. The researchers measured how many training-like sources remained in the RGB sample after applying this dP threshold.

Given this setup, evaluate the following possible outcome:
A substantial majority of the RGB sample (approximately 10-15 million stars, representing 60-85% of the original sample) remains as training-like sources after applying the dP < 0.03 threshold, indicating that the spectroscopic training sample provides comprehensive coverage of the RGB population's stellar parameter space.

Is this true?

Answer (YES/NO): NO